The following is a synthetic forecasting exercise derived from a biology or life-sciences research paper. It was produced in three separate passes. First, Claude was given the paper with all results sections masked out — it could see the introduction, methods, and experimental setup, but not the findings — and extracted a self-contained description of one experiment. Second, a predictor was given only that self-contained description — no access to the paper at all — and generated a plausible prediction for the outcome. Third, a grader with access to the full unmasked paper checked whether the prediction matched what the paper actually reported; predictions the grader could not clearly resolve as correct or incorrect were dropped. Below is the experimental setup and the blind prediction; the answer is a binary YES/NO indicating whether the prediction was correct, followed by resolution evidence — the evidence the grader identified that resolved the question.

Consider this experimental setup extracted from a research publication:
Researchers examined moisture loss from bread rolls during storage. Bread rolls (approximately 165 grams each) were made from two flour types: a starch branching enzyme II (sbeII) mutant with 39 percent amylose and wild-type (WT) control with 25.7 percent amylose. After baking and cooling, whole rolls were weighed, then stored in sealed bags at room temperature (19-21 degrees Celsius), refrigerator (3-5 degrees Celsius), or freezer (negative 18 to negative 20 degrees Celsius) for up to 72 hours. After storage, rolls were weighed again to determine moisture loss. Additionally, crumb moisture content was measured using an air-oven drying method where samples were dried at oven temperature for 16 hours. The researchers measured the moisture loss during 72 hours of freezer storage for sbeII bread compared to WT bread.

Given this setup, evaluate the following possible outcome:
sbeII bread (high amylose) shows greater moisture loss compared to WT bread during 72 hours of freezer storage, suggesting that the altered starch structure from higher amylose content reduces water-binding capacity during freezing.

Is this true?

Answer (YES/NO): NO